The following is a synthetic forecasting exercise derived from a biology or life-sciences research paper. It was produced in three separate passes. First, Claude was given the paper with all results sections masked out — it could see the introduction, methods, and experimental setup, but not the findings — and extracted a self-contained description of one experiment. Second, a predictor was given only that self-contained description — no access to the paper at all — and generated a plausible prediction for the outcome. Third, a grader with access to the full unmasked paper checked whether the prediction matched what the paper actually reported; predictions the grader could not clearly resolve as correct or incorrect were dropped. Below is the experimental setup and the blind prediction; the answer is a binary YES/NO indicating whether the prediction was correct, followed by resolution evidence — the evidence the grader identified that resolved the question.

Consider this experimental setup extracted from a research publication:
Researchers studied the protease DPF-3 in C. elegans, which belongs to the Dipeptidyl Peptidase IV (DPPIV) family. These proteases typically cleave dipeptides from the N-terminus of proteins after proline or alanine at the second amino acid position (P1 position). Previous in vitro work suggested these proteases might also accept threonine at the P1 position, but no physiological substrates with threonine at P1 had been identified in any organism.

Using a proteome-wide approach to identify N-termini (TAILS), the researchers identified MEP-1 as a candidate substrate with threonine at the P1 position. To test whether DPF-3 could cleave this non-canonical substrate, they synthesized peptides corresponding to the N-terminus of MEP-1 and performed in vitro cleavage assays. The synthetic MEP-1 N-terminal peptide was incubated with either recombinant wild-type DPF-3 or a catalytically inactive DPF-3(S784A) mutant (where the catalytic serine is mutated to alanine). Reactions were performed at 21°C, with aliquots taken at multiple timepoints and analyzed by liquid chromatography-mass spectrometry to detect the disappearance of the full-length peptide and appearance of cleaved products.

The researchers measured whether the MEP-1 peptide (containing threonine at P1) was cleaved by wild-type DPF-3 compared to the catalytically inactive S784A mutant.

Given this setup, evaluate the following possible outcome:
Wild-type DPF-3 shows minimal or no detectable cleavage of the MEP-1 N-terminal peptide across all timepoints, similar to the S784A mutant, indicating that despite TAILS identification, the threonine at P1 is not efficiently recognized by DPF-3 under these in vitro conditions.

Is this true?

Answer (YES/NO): NO